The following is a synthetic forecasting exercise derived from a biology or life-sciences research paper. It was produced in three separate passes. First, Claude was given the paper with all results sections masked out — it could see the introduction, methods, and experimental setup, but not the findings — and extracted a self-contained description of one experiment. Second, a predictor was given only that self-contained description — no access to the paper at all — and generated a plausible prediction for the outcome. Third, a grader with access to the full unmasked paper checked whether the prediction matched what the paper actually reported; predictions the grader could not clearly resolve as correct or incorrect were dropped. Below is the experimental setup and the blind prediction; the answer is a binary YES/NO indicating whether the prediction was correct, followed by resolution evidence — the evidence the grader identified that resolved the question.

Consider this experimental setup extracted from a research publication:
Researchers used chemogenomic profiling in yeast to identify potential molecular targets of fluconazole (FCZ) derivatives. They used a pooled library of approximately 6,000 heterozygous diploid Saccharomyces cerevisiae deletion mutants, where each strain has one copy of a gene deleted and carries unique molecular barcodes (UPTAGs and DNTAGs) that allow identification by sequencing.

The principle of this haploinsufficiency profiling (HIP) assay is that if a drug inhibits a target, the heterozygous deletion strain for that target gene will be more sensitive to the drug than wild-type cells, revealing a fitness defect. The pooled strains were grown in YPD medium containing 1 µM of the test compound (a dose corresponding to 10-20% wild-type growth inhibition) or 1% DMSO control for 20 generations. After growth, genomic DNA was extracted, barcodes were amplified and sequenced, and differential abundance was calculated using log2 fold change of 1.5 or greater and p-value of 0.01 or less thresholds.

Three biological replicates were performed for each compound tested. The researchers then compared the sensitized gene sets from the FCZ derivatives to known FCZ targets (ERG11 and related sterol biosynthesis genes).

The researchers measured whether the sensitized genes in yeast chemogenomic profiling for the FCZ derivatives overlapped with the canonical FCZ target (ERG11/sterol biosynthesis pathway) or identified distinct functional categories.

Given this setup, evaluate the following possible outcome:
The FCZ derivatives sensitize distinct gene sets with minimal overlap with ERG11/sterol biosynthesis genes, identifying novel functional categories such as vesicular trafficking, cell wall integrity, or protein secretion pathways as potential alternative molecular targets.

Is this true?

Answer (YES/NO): YES